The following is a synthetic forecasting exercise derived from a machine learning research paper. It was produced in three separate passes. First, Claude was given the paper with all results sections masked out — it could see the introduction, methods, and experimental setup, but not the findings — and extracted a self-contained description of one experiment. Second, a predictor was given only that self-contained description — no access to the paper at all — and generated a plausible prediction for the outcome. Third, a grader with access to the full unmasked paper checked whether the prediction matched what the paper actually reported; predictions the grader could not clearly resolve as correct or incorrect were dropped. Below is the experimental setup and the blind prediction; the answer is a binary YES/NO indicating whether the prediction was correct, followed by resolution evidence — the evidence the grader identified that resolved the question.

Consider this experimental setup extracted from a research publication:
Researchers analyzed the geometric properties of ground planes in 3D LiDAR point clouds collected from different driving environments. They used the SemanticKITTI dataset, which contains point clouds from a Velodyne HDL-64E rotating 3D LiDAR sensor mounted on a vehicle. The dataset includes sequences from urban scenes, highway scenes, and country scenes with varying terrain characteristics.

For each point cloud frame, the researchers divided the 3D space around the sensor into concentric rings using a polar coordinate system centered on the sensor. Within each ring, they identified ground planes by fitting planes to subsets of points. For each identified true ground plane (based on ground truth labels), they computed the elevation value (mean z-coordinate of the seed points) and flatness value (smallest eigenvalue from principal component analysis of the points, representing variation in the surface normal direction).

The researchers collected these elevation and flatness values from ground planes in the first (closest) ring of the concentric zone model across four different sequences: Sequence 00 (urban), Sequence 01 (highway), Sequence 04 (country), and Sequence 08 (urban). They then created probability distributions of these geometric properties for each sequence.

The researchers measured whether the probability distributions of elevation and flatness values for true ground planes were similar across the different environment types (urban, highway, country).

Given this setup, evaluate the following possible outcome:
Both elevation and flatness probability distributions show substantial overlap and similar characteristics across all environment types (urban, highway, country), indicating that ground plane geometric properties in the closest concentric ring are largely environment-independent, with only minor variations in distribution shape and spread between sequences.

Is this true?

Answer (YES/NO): NO